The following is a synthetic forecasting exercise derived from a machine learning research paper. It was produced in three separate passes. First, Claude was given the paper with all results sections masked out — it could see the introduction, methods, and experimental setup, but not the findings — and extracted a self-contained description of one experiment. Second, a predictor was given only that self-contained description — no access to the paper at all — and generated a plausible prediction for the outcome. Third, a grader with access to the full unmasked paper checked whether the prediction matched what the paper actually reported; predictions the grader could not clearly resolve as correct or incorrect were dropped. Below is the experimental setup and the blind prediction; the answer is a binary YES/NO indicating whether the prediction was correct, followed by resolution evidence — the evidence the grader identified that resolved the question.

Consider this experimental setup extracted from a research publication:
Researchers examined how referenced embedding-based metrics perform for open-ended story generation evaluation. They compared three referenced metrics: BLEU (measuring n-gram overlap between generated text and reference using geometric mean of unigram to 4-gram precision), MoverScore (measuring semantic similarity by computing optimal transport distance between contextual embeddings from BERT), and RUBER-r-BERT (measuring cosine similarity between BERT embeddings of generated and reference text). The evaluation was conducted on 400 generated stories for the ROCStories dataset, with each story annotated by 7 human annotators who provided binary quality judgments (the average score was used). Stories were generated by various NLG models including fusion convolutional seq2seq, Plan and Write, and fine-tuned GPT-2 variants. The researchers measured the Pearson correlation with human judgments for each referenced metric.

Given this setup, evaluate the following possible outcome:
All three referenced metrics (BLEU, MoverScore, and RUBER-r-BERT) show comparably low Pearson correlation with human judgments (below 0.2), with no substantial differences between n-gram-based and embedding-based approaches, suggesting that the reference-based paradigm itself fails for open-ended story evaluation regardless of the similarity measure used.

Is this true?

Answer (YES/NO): NO